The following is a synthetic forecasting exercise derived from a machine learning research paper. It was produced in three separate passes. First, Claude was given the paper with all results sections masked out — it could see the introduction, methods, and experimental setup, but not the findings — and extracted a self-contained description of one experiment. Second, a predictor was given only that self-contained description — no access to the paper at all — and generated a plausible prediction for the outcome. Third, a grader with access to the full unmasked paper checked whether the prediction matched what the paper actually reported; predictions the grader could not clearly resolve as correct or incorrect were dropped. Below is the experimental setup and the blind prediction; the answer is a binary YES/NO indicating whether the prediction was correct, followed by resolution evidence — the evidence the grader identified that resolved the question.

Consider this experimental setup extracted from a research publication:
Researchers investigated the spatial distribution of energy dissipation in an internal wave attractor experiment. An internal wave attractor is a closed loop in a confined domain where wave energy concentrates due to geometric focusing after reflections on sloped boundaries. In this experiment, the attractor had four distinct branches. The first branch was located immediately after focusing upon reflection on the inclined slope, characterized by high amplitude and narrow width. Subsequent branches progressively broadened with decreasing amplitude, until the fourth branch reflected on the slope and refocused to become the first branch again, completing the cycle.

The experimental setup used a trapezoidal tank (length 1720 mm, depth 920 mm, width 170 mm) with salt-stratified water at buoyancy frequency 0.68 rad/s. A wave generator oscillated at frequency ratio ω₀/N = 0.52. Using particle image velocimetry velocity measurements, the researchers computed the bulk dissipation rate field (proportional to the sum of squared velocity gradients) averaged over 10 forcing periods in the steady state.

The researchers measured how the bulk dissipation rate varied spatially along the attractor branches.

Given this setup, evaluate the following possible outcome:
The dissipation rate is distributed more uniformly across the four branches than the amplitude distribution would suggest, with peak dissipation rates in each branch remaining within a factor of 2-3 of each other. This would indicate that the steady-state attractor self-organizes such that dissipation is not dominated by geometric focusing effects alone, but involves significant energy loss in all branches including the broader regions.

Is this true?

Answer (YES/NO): NO